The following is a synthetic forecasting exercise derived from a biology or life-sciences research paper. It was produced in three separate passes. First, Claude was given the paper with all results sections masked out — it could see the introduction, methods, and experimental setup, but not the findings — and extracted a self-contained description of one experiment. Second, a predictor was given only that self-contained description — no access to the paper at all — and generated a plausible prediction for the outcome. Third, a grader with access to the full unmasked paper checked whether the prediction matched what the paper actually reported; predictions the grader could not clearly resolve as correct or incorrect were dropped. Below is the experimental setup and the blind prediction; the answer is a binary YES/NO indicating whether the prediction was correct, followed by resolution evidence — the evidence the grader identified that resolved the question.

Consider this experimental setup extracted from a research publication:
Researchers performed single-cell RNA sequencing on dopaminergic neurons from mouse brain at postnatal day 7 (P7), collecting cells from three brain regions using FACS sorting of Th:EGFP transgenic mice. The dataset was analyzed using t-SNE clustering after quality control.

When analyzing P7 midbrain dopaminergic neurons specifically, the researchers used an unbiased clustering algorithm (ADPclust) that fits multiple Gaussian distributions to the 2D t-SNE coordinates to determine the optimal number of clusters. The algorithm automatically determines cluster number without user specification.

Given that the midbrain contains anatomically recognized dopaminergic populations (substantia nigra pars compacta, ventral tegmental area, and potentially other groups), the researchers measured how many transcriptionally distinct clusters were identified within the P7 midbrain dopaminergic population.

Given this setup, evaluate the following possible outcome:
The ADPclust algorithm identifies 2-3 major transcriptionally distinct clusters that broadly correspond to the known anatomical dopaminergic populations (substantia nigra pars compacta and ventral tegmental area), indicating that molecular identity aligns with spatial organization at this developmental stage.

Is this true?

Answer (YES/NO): NO